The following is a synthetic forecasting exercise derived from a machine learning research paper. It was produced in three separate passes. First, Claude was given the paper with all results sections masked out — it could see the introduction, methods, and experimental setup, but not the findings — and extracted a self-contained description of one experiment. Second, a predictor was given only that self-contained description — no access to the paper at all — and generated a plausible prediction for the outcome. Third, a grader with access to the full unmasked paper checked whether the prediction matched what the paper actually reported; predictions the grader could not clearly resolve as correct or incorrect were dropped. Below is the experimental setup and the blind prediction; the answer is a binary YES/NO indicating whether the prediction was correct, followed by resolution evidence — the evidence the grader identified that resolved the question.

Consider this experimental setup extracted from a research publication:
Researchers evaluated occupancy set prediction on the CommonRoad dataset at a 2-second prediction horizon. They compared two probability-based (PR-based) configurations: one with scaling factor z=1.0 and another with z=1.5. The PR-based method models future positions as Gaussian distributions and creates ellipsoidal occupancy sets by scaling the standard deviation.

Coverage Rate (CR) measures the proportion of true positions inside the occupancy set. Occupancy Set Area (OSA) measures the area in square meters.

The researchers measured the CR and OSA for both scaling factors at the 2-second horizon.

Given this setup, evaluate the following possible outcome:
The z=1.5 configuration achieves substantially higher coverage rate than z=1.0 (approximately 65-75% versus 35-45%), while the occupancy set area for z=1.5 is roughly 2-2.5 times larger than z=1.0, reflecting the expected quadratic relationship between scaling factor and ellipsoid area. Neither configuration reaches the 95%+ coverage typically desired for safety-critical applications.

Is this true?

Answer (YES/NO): NO